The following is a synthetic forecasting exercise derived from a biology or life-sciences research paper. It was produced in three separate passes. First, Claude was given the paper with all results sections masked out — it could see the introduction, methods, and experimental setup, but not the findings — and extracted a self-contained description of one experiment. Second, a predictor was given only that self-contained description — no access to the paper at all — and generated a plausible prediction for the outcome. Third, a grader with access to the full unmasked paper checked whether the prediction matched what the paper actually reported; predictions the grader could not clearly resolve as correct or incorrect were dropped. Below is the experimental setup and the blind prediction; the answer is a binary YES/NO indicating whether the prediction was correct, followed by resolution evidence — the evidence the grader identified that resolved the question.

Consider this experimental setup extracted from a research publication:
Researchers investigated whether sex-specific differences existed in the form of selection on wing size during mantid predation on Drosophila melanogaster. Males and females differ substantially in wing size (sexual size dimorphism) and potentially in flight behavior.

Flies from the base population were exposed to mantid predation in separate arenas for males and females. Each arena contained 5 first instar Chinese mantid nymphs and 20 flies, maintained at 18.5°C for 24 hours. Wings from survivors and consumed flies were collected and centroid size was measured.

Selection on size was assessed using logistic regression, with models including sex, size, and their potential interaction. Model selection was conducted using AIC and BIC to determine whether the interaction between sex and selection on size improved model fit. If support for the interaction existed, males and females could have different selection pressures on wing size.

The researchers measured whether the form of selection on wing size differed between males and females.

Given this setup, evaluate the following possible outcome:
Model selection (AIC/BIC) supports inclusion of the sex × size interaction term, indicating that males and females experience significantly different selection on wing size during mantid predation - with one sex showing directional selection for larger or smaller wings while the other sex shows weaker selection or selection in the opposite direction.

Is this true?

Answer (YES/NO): NO